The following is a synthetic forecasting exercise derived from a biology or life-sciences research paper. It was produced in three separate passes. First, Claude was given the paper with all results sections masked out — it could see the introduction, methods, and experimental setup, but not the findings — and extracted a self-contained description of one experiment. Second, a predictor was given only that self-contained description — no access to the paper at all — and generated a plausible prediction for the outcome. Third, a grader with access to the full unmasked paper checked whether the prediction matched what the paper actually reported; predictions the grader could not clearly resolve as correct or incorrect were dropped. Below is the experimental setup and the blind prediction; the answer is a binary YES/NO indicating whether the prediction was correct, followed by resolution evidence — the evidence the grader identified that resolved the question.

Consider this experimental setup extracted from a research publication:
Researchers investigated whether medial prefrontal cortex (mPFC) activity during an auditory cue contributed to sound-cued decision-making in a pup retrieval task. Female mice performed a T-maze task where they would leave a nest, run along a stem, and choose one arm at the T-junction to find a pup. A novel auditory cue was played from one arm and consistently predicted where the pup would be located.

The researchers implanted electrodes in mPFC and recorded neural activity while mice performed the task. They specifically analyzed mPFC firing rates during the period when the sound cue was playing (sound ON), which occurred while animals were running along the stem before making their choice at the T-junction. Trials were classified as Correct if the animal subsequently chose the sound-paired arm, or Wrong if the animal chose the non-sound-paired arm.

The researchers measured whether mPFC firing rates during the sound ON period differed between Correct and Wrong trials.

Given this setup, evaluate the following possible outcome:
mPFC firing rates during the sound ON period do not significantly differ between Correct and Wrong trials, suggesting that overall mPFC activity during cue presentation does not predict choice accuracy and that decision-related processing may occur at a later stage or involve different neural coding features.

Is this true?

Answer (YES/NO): YES